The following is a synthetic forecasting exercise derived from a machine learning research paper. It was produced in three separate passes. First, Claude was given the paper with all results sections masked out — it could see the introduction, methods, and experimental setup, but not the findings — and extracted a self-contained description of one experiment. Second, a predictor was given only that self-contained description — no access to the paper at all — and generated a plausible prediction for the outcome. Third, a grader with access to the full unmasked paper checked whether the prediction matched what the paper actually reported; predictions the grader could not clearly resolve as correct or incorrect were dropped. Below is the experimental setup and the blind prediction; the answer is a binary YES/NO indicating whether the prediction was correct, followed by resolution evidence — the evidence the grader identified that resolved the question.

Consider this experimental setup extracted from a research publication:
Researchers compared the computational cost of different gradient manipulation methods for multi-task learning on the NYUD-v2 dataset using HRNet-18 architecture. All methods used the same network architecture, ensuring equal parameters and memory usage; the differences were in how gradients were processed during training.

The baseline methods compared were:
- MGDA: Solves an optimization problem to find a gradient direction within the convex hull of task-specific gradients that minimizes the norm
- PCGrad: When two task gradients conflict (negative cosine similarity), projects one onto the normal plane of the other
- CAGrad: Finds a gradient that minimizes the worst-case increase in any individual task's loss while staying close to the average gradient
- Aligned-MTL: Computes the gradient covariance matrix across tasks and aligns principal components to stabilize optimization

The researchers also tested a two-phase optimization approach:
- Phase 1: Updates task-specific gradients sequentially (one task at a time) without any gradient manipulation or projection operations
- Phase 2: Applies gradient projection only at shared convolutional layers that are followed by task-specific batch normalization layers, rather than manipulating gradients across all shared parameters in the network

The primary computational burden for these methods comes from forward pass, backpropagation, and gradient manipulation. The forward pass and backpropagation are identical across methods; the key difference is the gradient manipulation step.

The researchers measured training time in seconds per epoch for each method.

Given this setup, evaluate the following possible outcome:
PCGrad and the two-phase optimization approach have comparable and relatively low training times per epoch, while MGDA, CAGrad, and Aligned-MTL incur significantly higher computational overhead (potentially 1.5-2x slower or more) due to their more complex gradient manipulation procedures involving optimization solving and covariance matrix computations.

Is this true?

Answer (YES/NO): NO